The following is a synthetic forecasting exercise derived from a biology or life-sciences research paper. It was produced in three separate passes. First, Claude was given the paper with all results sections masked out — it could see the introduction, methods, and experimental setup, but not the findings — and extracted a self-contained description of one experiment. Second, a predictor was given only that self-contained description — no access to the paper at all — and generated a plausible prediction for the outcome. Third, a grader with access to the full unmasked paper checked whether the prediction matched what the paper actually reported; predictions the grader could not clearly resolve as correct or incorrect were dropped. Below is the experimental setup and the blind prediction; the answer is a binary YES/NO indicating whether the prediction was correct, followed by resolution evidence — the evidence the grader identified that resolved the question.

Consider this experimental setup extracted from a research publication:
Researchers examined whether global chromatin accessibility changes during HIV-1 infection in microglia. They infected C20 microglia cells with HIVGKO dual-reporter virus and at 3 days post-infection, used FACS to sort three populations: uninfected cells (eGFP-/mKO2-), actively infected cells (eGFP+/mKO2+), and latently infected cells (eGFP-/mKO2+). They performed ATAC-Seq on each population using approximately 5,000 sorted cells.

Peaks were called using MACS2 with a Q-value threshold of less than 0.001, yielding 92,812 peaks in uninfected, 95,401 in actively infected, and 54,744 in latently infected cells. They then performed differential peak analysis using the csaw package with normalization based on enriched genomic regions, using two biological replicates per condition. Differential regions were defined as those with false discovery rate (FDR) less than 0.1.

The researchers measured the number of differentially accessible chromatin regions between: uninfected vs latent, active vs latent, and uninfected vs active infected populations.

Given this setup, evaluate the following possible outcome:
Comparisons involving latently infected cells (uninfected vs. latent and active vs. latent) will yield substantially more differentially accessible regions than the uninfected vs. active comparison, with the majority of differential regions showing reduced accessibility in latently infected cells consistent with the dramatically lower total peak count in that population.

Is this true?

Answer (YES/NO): NO